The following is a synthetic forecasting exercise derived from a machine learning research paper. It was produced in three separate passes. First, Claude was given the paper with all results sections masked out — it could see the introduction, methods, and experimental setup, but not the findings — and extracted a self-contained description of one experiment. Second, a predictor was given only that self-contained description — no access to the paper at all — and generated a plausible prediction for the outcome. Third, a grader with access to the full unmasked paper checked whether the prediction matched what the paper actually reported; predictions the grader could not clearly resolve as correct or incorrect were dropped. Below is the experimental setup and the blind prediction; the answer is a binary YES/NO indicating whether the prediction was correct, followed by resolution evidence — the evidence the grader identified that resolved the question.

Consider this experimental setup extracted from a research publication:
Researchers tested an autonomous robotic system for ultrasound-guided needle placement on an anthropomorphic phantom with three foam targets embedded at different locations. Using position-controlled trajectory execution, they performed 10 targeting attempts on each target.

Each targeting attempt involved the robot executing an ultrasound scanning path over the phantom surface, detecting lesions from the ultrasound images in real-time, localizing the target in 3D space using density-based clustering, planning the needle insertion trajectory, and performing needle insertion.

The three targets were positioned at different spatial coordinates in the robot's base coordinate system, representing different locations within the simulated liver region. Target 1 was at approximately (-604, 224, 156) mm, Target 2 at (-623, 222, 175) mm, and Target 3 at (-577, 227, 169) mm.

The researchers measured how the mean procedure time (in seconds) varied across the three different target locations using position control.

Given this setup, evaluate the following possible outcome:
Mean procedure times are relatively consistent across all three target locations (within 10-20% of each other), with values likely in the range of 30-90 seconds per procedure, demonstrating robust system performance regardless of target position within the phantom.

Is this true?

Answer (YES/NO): NO